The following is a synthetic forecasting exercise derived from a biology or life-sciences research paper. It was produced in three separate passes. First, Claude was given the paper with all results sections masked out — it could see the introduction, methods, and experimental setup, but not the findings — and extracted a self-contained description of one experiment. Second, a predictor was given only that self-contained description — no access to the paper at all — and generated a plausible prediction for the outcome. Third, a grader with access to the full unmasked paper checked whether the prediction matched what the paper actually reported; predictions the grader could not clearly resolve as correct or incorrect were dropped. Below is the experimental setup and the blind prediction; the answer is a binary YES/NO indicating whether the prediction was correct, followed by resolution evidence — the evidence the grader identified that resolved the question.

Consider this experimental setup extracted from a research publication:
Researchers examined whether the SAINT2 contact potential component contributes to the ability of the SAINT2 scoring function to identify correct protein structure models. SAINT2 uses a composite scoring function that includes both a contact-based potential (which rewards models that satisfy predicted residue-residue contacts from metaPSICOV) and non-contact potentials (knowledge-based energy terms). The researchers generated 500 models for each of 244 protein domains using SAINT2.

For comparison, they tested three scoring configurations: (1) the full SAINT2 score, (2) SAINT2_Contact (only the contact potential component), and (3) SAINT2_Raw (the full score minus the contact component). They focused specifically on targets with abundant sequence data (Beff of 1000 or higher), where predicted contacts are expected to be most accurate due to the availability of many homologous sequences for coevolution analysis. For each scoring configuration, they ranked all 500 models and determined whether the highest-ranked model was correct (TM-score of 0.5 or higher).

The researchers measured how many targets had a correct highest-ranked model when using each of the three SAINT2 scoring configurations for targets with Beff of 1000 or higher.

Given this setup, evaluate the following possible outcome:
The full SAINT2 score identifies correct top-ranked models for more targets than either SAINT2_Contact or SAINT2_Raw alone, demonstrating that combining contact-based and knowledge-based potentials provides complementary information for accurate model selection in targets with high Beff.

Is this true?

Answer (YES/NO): NO